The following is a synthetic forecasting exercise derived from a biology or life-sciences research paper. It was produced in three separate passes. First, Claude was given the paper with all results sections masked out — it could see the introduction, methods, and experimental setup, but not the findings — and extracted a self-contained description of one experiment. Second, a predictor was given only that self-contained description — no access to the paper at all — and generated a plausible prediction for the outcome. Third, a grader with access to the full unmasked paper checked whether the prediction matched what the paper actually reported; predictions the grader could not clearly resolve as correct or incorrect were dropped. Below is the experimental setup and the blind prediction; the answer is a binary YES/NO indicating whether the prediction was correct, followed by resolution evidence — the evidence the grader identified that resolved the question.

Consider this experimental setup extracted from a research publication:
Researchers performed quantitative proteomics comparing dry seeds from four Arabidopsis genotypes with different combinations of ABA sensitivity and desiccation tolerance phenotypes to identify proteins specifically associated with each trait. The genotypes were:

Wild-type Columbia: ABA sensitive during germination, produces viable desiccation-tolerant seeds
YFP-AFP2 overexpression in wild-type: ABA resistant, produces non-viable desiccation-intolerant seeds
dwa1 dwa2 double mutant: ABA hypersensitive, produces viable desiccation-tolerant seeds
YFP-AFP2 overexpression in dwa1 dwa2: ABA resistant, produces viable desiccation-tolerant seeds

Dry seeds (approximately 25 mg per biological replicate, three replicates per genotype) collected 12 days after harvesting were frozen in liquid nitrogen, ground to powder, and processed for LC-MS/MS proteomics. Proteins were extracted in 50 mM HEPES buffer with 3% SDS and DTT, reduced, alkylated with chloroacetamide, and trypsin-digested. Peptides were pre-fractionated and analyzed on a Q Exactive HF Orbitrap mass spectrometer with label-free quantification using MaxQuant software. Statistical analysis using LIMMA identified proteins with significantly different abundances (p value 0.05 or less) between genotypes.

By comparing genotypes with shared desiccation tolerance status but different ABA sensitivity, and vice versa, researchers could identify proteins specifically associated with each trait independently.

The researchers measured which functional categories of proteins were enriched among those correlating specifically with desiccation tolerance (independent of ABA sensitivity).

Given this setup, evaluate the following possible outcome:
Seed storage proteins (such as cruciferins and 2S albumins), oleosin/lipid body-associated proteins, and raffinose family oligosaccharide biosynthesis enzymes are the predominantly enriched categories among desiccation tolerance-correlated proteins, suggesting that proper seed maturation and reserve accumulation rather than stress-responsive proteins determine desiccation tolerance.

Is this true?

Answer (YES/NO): NO